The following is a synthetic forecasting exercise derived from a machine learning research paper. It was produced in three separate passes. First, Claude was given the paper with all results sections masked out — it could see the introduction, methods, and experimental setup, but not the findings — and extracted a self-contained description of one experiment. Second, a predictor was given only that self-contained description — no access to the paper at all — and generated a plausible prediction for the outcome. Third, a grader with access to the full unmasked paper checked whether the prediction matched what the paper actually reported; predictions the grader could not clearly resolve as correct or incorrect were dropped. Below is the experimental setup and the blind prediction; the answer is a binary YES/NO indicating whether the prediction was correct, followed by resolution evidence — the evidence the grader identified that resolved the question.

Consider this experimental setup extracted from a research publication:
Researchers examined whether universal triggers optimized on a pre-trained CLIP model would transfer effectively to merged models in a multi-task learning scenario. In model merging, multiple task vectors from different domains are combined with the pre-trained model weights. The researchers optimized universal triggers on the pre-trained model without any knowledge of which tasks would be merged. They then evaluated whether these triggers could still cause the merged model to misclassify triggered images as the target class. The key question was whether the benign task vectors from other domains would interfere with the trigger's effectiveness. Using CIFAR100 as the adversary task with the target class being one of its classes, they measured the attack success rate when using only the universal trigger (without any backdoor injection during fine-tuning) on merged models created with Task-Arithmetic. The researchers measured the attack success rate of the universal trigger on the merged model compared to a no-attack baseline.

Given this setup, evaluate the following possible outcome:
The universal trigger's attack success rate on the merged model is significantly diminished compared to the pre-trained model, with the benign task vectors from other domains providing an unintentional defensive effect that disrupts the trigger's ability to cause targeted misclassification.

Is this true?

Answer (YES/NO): NO